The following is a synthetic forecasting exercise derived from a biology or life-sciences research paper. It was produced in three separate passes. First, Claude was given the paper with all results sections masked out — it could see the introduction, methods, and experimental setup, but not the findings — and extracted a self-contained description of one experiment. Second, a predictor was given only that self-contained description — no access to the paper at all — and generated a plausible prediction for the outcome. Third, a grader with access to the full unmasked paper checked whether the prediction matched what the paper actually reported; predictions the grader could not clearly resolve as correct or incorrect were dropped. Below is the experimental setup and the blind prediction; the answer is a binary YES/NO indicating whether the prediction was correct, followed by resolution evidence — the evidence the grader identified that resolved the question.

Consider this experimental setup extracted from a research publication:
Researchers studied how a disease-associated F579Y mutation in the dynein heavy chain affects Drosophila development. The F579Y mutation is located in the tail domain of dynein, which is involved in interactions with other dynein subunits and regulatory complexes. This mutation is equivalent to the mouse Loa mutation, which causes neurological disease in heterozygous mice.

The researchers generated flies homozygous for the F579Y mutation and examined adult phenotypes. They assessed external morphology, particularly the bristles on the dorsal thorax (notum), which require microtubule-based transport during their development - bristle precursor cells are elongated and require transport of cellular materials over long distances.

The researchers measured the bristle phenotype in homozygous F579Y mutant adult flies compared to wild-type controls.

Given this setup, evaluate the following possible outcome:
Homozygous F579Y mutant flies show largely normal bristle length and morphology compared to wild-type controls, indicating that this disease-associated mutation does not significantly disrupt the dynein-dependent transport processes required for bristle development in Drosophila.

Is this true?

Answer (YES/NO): NO